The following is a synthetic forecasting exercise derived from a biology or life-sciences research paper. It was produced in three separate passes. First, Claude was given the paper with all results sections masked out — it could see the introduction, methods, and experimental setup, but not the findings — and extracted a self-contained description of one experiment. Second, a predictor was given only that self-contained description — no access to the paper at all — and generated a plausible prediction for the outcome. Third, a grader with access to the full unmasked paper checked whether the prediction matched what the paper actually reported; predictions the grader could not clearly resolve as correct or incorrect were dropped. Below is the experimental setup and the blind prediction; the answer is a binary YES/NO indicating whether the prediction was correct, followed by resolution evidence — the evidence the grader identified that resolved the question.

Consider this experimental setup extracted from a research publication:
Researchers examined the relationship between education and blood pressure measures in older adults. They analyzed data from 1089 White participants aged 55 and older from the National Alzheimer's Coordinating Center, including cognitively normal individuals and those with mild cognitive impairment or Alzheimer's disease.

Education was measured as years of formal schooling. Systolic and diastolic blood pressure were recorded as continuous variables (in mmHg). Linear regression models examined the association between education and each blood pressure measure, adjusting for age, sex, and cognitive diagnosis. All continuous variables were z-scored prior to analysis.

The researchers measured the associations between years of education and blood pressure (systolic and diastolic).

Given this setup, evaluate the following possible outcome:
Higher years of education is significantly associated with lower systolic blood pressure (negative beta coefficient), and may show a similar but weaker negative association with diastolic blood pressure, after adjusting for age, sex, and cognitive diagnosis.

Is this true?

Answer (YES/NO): NO